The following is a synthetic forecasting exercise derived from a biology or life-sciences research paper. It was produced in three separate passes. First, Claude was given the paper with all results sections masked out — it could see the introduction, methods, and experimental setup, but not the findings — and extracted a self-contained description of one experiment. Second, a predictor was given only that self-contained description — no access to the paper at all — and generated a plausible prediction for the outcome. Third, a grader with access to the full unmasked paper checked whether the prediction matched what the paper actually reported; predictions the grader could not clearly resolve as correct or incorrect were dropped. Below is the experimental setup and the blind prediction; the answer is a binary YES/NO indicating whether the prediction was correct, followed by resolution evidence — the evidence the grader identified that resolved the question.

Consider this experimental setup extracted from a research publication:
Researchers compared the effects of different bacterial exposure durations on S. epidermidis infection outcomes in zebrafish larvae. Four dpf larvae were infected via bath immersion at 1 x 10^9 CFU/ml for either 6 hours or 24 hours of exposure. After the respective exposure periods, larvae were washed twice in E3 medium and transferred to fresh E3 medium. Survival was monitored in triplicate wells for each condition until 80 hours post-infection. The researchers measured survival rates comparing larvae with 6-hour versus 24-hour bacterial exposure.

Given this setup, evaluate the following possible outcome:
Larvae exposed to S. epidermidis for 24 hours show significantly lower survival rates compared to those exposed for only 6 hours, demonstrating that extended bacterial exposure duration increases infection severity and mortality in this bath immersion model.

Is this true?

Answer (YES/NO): YES